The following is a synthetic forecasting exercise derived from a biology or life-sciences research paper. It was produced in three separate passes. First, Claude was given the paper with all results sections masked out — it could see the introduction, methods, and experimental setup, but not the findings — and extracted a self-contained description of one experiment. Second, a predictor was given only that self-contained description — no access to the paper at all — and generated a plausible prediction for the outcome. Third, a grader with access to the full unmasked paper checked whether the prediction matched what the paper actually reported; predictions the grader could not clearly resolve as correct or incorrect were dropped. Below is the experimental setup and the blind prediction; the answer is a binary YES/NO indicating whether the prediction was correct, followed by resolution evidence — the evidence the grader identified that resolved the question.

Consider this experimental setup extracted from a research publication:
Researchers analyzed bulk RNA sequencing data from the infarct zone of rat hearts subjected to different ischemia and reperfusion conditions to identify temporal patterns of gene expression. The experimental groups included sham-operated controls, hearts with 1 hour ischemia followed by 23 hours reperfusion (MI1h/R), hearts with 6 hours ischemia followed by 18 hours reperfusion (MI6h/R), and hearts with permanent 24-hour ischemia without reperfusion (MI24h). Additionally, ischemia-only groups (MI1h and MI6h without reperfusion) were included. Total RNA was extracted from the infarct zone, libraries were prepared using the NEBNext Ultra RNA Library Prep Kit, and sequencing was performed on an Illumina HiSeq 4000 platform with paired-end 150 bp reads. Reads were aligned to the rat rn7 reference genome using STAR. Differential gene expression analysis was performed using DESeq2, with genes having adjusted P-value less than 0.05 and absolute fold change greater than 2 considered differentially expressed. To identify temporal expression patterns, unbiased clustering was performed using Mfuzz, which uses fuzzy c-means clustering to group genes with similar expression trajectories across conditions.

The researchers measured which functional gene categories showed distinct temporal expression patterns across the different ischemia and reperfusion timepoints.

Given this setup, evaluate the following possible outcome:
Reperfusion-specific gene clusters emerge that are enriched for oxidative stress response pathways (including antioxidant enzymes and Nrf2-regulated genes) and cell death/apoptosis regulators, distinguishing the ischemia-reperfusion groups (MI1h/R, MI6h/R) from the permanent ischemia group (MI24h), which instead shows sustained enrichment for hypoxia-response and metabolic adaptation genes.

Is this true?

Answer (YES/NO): NO